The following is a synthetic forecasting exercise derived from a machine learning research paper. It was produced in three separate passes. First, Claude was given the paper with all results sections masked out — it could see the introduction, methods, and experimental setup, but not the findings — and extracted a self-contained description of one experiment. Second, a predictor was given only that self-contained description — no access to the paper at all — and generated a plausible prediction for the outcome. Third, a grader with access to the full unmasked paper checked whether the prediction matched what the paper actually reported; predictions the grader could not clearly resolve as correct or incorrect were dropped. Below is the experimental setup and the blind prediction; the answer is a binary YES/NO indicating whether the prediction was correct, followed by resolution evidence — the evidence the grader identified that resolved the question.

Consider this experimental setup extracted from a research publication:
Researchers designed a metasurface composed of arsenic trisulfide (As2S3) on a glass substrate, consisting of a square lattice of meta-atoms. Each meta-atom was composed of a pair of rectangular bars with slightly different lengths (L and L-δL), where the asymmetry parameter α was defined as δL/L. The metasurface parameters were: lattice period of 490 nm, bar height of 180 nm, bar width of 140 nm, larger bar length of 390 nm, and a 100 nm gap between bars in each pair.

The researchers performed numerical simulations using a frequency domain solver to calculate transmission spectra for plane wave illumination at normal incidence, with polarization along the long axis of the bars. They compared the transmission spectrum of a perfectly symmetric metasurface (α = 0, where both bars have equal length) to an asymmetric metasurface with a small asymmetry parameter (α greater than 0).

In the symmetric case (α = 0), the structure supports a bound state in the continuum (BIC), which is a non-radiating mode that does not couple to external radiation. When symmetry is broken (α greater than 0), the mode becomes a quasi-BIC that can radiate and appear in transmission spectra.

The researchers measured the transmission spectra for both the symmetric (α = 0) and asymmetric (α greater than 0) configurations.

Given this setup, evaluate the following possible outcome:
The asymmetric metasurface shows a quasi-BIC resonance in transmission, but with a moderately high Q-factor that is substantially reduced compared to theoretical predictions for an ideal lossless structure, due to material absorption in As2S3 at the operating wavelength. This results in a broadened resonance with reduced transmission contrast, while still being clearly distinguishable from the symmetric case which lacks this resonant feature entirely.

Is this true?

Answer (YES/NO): NO